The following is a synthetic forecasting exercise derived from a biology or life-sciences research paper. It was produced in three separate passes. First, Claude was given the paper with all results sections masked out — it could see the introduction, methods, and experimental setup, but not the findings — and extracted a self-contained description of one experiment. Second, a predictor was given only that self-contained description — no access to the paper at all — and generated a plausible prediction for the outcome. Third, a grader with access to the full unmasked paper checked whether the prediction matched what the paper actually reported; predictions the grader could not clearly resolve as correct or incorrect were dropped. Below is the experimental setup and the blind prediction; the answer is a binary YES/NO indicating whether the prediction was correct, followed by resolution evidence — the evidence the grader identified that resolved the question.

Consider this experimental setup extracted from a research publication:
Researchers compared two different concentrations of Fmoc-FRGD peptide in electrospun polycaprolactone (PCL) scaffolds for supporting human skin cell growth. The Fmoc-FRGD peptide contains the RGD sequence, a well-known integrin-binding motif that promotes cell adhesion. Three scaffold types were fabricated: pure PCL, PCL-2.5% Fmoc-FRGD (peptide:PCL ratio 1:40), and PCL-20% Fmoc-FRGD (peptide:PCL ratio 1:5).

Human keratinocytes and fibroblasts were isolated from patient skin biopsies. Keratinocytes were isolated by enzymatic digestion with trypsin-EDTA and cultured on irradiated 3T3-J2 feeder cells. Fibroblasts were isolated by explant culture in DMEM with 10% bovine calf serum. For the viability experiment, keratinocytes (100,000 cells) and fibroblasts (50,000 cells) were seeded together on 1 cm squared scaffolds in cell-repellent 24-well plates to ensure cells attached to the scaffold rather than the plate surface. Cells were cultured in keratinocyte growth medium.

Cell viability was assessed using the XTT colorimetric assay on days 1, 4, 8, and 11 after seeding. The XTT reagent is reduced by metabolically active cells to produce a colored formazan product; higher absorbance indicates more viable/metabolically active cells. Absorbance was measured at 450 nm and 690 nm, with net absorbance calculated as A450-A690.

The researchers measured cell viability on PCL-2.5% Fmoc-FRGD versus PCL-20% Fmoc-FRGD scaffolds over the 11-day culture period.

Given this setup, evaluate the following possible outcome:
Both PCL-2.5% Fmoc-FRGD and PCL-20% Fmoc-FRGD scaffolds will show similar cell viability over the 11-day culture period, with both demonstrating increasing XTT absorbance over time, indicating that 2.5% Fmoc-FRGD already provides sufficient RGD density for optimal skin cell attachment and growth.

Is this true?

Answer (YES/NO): NO